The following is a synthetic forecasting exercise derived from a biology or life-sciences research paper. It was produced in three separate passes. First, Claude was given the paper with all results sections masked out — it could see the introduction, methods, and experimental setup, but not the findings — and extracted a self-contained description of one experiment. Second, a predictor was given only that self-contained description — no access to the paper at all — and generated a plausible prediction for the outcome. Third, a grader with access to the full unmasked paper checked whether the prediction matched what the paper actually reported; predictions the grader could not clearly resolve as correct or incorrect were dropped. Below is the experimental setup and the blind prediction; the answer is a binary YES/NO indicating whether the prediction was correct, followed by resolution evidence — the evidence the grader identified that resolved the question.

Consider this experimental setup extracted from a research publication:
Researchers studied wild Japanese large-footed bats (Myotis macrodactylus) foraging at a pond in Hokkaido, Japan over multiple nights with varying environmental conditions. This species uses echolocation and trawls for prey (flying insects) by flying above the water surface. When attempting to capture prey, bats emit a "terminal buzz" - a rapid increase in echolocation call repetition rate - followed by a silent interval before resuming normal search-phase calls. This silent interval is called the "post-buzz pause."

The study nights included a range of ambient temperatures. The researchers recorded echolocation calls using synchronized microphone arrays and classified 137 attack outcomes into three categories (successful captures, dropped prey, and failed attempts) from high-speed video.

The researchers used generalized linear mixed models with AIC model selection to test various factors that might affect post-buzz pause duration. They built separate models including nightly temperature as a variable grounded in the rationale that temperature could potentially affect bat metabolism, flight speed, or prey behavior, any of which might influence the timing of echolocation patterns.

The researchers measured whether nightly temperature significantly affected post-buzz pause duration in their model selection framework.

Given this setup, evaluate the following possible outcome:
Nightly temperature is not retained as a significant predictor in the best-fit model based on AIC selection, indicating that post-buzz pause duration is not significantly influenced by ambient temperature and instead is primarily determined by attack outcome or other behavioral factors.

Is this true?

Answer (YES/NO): YES